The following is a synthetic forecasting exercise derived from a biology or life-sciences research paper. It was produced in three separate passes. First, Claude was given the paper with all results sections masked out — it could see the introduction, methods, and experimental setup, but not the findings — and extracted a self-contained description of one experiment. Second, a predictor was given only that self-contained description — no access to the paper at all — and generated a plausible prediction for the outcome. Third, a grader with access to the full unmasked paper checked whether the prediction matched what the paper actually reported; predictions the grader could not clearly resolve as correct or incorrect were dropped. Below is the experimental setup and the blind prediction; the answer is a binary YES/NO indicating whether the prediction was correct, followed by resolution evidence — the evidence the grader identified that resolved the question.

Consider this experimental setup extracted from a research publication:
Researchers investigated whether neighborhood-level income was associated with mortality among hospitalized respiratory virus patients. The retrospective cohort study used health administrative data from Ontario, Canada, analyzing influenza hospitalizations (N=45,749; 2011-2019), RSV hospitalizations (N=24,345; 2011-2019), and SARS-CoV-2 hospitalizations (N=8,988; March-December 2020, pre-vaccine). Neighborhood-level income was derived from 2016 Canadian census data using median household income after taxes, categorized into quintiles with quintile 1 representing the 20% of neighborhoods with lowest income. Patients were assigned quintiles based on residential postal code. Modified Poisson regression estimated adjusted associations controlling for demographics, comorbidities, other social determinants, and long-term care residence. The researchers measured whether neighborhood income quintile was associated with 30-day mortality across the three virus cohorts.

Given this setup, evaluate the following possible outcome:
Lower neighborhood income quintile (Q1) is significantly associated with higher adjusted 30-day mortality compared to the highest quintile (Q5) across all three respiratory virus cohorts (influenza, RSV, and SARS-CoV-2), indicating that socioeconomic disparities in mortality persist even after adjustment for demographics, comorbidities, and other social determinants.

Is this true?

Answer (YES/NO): NO